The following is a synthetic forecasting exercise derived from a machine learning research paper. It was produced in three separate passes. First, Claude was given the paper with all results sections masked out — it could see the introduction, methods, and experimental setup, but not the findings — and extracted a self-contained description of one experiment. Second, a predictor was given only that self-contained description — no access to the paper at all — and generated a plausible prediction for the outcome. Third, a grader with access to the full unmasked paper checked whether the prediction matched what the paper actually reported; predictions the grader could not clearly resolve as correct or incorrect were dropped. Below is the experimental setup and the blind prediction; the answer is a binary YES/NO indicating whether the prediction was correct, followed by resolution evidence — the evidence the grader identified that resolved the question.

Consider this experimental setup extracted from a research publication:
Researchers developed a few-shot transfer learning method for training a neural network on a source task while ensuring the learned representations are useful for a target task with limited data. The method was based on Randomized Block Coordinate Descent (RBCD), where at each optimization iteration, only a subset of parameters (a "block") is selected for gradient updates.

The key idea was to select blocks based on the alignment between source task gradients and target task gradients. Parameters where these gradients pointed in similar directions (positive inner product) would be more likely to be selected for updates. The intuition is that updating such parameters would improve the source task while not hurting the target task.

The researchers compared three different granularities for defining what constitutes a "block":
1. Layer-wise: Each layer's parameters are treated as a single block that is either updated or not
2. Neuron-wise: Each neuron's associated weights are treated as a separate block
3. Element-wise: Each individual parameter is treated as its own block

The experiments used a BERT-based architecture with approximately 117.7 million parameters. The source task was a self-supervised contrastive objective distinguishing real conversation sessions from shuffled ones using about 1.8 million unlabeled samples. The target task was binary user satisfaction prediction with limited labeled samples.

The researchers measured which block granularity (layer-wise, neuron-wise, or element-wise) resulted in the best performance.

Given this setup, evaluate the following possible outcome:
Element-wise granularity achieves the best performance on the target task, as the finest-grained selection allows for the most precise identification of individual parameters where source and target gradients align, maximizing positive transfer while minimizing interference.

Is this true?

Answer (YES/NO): NO